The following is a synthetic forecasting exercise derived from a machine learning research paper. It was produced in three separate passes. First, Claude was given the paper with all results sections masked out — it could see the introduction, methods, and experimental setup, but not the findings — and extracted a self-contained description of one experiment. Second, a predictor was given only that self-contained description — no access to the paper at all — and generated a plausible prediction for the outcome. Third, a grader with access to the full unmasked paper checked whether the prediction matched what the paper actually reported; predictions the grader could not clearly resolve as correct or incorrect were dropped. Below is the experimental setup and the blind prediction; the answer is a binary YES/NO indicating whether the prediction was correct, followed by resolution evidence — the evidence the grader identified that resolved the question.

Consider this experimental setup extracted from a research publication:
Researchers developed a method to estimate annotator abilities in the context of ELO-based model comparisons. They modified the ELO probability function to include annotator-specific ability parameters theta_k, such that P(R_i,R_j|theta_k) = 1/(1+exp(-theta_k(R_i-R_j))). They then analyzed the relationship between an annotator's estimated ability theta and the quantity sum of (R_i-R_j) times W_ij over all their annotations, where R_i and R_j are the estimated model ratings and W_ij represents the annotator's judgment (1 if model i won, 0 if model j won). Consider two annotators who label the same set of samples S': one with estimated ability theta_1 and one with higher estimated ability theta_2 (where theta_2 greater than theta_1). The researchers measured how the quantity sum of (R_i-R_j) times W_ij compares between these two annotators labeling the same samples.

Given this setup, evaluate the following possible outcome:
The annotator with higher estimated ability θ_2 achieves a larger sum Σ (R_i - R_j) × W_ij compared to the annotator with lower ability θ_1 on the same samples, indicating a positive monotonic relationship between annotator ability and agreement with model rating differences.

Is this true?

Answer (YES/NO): YES